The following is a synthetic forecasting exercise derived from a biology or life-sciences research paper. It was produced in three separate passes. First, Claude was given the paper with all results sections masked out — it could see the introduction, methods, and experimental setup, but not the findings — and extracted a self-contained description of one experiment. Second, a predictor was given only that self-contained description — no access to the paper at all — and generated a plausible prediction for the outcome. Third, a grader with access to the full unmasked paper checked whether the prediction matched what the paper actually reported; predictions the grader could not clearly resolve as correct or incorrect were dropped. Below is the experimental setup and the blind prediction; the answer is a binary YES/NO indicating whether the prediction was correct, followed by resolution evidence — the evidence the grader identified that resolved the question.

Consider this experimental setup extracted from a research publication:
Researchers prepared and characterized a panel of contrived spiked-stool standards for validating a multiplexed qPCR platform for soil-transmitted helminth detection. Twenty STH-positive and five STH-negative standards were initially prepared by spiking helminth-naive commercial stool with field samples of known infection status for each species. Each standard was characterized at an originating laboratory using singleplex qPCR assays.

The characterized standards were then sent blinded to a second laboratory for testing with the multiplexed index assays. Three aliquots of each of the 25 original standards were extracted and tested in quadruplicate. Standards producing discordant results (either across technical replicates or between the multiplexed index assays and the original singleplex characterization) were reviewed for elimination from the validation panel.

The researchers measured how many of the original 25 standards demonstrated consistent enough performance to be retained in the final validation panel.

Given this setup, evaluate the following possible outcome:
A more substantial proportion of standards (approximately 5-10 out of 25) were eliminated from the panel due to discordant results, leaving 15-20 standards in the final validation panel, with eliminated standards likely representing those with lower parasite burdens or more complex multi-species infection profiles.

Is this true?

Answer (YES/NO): YES